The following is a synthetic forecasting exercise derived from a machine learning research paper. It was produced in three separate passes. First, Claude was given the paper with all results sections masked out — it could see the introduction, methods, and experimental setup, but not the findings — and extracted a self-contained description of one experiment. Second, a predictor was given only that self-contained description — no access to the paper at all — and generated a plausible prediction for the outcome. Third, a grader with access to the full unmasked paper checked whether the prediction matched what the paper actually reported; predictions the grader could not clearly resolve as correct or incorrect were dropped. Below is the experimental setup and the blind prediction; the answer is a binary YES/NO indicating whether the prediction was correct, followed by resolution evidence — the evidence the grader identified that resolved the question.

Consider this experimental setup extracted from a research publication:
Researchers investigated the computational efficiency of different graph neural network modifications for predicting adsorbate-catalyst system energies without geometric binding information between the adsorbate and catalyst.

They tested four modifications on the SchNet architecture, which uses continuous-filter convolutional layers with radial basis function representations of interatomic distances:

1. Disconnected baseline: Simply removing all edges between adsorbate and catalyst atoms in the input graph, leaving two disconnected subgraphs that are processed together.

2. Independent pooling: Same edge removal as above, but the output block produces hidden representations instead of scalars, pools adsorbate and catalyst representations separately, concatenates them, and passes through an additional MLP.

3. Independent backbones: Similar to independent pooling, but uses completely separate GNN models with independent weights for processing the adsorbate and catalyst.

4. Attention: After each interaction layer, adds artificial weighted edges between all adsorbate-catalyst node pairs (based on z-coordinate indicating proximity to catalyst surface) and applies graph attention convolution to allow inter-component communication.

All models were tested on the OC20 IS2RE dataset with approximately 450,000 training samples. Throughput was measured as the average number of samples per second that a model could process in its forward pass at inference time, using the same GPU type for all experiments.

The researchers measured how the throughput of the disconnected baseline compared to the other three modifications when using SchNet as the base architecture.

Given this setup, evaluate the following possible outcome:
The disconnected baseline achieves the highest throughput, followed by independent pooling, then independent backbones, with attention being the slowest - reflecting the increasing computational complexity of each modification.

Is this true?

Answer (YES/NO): NO